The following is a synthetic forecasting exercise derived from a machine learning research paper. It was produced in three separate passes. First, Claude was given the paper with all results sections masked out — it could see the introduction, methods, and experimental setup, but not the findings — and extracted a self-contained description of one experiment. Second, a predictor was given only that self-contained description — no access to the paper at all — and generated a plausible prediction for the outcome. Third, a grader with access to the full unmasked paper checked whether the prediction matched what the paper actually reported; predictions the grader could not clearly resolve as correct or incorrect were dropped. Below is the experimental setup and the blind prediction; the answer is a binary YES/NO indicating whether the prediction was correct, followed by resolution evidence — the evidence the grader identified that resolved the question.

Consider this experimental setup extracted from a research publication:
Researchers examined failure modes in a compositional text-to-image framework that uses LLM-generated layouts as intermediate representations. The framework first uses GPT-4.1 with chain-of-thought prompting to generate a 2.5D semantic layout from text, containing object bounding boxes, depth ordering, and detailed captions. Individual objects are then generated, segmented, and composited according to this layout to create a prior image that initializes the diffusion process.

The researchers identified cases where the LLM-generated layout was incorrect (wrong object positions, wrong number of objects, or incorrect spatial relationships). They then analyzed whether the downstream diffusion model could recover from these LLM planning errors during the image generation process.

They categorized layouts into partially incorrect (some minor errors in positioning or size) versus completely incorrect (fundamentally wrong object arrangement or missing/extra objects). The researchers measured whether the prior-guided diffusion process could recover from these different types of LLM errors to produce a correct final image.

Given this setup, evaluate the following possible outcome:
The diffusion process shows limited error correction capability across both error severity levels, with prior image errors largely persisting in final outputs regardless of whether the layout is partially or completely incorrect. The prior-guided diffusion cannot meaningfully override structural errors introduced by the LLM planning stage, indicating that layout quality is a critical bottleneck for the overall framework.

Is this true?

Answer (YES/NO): NO